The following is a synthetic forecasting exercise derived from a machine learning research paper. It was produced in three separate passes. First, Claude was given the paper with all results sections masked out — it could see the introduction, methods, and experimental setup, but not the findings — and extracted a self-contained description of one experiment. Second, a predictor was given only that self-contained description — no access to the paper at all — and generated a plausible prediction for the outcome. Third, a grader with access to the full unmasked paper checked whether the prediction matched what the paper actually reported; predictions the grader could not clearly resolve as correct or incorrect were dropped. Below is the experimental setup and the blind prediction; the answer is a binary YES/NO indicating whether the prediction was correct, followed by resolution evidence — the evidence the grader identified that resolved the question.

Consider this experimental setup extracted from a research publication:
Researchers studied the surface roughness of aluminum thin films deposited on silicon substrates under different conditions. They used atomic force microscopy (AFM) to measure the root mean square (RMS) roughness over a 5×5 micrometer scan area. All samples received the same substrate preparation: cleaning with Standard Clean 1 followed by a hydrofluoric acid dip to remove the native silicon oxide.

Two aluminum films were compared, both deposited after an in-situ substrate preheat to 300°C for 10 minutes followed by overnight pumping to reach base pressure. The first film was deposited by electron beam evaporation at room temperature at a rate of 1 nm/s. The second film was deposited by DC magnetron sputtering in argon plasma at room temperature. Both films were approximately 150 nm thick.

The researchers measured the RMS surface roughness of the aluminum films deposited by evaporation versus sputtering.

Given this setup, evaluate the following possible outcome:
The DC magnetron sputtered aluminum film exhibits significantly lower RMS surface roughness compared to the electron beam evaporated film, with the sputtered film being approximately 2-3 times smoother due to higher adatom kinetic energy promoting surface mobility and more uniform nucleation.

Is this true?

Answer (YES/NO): NO